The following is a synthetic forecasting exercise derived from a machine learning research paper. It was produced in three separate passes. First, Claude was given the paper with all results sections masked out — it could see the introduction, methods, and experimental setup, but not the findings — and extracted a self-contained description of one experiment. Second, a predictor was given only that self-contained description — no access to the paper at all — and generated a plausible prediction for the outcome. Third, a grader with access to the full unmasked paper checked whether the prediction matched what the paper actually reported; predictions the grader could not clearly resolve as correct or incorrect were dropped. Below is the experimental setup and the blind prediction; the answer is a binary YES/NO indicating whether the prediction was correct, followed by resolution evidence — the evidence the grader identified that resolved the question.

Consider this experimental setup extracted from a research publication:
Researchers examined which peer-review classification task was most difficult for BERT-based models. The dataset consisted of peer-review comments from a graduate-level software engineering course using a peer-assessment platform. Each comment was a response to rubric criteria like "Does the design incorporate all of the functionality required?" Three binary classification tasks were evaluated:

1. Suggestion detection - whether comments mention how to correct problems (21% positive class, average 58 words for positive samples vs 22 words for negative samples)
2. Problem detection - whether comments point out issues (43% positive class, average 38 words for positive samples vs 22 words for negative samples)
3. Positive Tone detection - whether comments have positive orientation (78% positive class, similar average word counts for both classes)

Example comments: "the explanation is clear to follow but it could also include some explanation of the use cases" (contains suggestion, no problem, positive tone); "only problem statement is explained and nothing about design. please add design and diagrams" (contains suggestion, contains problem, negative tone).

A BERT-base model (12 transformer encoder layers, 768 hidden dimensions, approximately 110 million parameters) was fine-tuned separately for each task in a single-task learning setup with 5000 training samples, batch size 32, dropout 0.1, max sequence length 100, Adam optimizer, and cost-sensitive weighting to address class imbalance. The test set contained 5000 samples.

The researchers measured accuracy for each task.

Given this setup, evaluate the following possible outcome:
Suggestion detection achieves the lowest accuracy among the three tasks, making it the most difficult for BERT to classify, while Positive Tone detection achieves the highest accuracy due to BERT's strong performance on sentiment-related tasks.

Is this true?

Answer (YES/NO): NO